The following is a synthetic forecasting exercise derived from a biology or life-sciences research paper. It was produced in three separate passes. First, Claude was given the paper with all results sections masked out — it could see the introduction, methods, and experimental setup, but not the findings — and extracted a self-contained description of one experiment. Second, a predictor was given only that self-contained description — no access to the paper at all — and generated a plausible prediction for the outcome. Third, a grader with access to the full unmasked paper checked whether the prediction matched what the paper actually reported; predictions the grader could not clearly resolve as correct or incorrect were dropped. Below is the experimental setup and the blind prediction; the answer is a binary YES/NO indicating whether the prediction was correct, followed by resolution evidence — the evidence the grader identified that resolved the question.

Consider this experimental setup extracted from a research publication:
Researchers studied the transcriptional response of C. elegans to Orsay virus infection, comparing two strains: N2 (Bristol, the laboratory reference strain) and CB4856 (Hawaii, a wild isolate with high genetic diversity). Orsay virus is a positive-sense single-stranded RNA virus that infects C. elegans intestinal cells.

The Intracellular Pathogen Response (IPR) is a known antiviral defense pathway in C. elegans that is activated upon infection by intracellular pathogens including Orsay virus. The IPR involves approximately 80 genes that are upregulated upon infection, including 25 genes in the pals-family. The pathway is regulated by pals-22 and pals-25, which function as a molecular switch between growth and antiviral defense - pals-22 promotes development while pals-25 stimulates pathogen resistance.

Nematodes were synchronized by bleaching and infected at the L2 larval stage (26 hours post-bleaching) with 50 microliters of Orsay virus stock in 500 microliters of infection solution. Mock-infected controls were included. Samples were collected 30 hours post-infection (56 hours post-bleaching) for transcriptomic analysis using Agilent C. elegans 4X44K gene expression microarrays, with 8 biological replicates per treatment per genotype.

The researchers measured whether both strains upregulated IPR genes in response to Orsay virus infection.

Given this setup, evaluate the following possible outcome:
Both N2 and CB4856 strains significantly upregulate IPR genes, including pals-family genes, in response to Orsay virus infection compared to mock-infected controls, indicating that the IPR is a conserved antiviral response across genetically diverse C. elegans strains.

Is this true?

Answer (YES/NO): NO